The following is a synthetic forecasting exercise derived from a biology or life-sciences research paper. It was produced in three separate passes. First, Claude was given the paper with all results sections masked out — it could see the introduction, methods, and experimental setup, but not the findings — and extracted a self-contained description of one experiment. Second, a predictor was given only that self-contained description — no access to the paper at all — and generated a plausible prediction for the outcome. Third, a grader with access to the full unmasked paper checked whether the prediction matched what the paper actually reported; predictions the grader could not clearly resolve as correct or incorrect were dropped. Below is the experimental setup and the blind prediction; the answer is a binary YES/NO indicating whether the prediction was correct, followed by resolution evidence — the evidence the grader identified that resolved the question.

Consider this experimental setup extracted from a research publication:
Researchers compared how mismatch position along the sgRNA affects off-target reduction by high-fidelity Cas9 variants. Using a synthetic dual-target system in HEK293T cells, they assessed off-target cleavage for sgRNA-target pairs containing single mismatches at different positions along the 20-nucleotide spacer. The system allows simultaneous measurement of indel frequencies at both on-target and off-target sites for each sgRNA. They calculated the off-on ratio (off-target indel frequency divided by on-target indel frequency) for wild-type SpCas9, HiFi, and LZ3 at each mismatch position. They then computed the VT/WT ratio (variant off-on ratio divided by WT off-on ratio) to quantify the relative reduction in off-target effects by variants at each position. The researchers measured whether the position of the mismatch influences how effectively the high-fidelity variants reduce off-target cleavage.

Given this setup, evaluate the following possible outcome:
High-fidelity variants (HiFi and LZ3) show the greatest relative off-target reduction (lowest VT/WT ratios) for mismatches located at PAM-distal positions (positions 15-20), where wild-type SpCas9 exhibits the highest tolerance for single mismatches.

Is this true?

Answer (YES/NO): NO